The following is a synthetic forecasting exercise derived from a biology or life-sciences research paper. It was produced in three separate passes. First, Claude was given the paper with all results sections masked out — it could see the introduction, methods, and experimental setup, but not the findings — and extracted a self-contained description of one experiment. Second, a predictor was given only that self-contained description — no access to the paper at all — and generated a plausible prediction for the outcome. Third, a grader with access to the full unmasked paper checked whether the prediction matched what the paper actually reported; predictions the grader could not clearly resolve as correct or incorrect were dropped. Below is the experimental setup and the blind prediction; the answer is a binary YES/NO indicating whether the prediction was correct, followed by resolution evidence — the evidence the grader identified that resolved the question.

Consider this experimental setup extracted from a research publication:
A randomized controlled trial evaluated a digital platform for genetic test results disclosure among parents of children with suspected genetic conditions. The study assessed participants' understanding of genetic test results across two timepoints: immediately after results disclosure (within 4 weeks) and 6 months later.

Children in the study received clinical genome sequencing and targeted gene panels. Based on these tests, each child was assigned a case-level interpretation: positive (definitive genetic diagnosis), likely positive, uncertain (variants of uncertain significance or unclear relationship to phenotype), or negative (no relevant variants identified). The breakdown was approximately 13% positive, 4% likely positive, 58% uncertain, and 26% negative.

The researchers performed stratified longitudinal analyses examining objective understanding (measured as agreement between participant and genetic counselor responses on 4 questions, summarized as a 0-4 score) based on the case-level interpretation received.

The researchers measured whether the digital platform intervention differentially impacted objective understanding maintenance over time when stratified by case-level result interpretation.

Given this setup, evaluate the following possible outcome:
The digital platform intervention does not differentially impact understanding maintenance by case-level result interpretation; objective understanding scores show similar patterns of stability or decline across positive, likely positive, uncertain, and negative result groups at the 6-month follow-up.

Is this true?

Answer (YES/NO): NO